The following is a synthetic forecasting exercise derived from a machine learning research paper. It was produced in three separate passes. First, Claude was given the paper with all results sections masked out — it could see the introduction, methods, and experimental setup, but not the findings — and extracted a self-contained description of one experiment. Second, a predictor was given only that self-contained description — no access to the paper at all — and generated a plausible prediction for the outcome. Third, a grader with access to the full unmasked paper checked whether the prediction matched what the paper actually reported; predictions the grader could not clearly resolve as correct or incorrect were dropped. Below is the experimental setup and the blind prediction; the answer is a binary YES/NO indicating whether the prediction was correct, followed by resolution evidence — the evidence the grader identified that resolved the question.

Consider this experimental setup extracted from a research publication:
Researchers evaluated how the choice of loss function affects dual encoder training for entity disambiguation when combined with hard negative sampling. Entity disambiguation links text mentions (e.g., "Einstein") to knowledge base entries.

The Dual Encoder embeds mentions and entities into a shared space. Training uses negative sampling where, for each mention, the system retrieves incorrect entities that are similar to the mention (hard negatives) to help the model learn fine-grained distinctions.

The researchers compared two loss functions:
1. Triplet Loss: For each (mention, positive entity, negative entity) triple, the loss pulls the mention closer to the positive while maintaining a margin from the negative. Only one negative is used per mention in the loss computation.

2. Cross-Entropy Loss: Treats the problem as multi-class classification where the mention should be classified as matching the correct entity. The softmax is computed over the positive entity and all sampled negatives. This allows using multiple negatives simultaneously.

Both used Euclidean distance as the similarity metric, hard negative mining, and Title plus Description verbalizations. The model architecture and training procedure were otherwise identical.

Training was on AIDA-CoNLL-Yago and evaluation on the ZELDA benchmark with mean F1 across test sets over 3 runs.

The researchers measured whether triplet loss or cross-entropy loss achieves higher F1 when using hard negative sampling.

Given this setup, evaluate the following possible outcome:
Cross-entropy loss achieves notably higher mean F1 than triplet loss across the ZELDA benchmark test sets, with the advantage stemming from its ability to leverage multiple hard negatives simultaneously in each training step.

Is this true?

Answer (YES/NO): NO